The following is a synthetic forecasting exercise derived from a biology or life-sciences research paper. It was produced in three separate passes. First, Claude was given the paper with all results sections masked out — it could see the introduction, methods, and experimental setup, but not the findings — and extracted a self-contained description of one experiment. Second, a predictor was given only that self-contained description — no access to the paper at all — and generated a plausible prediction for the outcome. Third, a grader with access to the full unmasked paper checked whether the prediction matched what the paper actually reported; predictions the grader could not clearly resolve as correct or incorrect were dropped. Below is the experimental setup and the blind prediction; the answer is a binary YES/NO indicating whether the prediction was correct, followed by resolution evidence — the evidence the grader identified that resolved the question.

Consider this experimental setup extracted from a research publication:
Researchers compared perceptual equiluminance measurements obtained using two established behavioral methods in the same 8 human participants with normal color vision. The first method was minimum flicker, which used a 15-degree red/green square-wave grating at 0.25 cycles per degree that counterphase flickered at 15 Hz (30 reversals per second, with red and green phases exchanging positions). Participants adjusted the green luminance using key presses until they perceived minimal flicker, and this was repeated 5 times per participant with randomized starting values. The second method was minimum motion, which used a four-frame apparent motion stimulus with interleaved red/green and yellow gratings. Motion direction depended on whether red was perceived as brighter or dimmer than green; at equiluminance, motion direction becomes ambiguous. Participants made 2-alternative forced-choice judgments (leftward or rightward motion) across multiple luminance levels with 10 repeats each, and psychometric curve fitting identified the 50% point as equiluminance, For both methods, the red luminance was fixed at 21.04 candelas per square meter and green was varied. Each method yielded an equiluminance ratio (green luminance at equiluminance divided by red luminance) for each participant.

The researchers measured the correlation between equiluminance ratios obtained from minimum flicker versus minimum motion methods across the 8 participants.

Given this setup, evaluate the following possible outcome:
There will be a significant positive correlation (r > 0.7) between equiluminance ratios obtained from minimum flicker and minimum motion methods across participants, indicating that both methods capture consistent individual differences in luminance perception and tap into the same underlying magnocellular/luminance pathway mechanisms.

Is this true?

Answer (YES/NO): NO